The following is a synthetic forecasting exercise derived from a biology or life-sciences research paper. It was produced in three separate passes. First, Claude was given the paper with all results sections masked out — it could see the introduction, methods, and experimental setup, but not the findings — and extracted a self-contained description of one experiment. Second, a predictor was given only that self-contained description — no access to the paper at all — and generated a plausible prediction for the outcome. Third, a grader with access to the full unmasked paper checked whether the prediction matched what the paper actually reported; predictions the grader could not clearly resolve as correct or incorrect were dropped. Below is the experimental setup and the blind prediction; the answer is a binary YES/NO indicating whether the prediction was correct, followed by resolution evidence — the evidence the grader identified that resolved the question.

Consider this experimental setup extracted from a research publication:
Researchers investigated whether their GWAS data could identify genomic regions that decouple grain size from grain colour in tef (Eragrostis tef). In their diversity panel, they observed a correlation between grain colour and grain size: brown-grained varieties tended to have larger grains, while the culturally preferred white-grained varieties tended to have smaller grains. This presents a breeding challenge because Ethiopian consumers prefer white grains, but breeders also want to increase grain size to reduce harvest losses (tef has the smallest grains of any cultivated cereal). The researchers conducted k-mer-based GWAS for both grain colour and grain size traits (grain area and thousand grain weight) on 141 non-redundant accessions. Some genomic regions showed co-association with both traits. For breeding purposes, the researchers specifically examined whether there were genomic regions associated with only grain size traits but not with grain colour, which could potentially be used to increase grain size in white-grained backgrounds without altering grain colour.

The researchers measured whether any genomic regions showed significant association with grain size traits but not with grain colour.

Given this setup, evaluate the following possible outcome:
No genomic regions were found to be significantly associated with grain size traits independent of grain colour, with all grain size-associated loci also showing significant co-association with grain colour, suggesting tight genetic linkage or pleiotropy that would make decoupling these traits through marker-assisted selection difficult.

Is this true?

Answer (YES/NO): NO